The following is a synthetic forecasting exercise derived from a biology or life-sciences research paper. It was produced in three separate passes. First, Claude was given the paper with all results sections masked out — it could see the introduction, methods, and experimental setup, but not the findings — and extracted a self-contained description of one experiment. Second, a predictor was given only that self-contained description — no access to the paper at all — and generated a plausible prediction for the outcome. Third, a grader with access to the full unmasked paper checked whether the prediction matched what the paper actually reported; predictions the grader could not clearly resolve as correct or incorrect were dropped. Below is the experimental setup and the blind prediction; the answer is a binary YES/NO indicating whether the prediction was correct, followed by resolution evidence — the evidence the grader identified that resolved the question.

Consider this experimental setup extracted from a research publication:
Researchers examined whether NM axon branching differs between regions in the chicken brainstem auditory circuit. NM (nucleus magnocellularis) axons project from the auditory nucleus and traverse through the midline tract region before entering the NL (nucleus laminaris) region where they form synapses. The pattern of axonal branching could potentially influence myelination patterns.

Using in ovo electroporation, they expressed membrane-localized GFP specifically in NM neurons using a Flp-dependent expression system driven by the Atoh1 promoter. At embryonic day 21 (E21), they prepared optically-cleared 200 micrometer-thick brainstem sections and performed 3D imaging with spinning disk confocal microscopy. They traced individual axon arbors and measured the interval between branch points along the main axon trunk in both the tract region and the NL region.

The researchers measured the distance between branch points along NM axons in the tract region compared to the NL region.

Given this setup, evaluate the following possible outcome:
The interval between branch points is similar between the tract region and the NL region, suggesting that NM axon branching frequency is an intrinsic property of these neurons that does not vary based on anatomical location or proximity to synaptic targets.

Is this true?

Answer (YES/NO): NO